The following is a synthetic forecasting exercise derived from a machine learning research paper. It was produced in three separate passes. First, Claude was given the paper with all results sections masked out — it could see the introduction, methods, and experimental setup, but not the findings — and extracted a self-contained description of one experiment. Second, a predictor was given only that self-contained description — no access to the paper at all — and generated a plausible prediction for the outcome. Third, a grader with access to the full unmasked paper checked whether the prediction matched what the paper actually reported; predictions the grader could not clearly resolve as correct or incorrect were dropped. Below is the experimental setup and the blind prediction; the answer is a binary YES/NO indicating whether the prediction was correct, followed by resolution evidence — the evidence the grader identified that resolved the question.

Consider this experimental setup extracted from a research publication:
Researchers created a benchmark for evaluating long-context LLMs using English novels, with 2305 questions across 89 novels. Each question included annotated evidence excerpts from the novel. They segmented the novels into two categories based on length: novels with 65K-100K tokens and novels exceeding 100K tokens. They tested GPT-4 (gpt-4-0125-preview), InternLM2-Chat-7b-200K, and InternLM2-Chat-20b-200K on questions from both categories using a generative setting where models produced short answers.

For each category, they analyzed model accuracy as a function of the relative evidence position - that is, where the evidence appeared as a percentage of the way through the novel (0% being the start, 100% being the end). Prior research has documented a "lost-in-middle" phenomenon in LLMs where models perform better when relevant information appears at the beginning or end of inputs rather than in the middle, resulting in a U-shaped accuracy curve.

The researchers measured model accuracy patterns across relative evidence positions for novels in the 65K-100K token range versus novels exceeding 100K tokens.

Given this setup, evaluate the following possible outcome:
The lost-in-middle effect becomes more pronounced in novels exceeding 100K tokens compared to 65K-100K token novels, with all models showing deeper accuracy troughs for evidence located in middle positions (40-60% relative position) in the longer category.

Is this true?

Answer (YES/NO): NO